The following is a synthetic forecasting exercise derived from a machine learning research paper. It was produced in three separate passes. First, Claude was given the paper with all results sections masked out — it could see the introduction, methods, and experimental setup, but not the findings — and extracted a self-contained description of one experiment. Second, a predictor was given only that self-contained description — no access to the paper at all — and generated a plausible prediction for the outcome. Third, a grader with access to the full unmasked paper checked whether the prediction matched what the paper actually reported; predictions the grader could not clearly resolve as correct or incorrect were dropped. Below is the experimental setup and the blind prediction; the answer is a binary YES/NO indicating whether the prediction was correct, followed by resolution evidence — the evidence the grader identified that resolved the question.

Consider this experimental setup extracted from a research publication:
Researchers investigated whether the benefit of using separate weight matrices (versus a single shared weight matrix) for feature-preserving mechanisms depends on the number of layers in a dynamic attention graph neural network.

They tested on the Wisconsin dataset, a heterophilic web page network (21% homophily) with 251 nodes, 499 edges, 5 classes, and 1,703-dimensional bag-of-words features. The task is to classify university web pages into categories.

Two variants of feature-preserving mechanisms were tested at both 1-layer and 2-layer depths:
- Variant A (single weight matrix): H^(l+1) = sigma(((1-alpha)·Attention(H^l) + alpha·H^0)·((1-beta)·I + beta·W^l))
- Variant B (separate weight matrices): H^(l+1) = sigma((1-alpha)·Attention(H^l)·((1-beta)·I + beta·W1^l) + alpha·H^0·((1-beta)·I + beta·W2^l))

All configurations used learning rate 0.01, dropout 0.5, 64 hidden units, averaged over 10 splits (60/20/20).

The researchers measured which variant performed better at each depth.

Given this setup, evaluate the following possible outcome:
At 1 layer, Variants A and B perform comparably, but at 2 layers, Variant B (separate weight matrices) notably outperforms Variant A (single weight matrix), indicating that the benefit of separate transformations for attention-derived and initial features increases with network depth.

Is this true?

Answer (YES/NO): NO